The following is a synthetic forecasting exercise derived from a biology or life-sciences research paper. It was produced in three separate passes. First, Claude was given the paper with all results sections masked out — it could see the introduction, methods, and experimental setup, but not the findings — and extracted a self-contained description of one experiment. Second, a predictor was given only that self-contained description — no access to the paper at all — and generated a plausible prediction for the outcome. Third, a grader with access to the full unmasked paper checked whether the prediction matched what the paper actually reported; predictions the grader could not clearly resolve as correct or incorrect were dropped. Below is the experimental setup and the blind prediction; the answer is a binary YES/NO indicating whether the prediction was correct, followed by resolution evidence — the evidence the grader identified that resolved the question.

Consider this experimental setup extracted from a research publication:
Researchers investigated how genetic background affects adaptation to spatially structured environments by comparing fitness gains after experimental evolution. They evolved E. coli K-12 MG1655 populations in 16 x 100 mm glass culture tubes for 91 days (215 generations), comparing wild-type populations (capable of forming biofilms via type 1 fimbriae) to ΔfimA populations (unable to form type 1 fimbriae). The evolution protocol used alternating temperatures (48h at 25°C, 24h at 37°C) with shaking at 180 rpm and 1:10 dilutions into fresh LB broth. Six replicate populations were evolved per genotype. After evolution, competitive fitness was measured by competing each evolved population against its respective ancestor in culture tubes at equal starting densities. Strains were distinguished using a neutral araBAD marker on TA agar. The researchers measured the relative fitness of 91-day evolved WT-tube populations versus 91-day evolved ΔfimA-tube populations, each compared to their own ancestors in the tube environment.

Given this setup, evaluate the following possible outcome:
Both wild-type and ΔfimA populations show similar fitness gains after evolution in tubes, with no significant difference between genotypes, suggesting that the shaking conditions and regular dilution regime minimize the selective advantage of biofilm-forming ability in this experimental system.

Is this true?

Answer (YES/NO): NO